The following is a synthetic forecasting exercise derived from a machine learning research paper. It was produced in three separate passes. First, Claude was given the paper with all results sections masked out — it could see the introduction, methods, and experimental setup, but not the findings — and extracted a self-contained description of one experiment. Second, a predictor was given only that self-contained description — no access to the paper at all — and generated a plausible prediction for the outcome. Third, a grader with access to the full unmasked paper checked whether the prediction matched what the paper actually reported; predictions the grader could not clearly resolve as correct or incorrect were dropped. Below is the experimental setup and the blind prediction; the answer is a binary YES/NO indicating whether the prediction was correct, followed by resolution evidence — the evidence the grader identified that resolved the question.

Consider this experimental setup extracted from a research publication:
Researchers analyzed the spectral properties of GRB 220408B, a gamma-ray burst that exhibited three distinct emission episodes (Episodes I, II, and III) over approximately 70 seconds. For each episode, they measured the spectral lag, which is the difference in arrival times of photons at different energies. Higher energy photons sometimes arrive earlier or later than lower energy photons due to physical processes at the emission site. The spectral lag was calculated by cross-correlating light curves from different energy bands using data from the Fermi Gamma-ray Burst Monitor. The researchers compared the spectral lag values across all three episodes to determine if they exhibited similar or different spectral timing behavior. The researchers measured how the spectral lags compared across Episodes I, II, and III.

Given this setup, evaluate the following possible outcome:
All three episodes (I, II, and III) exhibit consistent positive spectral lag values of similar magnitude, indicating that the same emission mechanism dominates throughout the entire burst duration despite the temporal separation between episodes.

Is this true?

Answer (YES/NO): NO